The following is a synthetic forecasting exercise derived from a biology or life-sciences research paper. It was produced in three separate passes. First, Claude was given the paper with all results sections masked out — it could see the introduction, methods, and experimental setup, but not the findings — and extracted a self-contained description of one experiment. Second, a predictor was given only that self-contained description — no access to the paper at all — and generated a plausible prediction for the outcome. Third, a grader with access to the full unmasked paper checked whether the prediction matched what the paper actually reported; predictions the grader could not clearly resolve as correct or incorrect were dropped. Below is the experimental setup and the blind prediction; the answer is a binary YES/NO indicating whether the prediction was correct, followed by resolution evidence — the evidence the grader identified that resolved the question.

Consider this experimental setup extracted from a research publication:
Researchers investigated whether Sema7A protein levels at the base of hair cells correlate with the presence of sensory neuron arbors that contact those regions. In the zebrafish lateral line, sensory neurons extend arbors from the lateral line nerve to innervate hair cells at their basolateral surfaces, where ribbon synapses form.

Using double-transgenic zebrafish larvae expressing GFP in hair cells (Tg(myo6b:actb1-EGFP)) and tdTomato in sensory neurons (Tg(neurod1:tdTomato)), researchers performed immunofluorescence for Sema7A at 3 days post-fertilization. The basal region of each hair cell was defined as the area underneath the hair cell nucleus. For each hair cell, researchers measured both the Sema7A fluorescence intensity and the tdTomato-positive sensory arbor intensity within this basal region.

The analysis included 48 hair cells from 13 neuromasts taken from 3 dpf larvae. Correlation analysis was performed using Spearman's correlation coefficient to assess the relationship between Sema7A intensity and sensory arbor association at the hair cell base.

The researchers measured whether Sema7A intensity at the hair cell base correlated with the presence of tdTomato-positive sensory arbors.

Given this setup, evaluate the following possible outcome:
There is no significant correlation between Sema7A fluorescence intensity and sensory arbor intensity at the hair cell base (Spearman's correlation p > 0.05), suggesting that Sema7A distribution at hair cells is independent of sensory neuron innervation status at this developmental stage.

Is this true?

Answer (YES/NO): NO